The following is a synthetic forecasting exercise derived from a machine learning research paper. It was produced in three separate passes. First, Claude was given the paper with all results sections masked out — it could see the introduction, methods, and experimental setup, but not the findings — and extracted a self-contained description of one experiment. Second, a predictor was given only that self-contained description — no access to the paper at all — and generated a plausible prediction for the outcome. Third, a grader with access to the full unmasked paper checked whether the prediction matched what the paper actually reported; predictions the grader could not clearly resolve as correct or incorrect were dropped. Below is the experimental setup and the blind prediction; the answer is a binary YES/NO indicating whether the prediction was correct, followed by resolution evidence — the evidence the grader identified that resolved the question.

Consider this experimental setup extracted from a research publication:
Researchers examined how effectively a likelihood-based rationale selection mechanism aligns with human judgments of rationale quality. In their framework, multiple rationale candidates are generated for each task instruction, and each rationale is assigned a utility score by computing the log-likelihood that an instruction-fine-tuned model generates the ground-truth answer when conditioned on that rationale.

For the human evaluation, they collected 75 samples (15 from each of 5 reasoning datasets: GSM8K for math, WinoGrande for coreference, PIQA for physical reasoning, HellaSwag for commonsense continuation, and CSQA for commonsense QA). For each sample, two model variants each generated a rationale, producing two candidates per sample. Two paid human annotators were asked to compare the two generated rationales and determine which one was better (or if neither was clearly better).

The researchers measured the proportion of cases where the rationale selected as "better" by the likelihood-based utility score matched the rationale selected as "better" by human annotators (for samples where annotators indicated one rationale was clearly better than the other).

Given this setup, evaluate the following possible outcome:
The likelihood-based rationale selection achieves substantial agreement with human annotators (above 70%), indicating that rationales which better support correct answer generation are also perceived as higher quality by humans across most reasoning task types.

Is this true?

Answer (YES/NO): YES